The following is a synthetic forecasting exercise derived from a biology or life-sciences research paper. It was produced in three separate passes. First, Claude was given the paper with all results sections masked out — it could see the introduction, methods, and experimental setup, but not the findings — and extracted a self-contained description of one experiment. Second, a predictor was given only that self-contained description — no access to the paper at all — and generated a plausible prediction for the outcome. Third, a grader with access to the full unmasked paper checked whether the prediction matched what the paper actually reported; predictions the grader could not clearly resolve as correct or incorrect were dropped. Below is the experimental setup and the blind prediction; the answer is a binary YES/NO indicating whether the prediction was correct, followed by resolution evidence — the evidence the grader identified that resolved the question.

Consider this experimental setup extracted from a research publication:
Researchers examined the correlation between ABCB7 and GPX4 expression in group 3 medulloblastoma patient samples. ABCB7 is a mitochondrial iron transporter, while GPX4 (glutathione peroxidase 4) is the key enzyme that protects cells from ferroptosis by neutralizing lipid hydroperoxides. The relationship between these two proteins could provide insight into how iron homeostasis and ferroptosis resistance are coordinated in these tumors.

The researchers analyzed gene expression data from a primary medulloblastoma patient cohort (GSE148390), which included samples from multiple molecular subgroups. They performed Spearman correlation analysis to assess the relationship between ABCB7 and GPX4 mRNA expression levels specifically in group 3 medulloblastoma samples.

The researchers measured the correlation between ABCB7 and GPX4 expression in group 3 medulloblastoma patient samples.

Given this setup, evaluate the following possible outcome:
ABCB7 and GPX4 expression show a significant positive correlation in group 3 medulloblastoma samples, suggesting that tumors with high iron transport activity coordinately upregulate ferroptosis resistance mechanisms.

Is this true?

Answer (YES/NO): YES